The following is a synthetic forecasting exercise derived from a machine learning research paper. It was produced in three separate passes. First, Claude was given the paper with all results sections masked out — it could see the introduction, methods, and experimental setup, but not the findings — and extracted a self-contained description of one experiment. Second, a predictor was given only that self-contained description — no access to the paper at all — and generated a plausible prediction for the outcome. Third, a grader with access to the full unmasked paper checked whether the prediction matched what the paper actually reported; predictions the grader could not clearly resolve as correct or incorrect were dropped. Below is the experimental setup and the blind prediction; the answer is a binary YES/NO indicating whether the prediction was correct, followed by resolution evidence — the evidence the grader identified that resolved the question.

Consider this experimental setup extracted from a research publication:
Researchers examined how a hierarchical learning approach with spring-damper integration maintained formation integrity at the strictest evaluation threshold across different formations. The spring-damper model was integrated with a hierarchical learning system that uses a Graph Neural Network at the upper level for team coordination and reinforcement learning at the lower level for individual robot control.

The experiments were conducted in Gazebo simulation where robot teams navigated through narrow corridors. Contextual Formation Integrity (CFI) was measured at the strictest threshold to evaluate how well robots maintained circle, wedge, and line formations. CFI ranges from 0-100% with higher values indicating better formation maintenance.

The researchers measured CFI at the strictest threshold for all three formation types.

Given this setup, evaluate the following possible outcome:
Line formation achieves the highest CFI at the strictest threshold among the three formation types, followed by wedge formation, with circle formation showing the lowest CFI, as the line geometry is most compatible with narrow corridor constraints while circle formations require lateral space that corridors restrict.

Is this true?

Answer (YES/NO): NO